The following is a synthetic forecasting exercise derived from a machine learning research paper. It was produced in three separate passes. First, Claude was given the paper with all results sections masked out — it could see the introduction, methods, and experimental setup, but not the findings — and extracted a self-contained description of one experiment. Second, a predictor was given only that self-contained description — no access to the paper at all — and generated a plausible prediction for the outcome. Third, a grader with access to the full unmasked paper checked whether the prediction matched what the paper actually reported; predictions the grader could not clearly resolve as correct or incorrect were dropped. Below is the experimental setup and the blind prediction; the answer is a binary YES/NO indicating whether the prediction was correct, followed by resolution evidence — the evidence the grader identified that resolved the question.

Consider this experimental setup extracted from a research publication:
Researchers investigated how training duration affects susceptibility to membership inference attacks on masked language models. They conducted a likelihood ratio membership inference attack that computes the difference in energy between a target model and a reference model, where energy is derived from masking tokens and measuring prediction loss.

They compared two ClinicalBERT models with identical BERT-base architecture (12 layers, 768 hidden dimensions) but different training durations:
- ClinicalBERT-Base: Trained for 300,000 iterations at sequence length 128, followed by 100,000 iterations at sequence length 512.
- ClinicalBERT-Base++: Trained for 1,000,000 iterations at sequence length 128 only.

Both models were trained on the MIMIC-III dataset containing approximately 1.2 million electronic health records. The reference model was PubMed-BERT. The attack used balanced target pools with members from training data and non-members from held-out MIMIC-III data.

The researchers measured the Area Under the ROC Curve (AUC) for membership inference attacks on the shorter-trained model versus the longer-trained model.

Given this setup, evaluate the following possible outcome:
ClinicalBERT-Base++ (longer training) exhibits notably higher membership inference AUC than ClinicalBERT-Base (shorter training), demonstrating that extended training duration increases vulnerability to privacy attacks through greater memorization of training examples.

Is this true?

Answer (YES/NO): NO